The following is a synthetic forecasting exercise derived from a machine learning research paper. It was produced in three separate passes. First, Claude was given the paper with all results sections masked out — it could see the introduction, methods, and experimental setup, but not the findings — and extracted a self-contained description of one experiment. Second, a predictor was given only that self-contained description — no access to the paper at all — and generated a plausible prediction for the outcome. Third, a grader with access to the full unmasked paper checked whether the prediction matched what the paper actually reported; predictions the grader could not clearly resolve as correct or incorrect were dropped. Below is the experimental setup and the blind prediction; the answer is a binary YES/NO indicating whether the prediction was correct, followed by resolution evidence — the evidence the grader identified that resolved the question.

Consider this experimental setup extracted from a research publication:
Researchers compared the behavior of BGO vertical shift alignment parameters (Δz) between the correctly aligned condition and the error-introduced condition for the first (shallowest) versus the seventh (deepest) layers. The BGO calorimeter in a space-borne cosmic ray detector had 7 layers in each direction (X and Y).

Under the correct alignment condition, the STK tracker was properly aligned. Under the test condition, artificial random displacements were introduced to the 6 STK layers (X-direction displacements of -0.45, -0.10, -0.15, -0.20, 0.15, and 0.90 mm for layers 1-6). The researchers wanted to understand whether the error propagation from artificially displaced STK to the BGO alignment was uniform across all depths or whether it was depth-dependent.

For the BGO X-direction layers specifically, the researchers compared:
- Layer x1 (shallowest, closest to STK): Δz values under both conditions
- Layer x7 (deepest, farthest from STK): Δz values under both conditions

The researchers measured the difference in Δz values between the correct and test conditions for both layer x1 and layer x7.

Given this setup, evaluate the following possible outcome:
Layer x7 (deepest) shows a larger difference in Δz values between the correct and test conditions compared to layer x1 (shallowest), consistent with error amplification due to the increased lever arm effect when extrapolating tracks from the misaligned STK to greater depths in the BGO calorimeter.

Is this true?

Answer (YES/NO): YES